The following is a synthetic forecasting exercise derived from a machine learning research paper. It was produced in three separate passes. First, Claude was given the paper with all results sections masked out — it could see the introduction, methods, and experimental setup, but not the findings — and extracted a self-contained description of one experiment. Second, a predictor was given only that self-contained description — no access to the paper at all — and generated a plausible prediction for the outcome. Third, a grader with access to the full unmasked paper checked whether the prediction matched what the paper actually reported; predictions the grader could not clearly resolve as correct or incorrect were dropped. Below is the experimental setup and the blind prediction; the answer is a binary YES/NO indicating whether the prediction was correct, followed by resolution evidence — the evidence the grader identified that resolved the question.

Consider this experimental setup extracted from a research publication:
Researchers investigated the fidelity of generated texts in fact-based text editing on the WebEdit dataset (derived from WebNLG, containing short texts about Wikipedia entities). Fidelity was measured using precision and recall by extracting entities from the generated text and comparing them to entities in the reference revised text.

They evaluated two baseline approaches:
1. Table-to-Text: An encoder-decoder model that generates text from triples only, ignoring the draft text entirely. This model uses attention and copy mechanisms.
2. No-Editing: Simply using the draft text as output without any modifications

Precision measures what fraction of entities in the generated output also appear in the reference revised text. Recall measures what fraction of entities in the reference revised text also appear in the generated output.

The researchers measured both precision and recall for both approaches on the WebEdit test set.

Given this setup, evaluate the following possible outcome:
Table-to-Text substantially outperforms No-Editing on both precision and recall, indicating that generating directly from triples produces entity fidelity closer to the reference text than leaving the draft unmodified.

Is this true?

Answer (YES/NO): YES